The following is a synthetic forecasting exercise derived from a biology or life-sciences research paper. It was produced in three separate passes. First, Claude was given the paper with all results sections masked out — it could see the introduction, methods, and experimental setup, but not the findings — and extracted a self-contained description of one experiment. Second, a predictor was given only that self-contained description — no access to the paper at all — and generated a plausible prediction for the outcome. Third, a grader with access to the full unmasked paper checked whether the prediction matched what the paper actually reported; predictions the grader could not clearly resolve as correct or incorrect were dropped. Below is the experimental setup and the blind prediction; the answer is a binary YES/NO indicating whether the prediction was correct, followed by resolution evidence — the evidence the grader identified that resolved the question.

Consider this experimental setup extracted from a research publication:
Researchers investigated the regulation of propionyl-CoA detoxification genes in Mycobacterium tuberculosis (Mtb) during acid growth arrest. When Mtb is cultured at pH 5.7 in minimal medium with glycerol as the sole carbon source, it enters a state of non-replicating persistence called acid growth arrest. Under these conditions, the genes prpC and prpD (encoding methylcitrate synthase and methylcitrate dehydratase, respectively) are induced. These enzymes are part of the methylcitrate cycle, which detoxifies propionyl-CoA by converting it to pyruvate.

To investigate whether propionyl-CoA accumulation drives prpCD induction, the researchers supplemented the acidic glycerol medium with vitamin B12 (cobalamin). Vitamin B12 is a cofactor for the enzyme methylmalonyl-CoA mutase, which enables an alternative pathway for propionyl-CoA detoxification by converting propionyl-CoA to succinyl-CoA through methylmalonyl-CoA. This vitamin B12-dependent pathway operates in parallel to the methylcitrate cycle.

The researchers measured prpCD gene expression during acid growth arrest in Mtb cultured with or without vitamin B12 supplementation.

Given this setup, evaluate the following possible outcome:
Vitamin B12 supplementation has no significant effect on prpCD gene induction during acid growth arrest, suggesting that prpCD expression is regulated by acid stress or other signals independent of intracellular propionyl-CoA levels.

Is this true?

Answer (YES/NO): NO